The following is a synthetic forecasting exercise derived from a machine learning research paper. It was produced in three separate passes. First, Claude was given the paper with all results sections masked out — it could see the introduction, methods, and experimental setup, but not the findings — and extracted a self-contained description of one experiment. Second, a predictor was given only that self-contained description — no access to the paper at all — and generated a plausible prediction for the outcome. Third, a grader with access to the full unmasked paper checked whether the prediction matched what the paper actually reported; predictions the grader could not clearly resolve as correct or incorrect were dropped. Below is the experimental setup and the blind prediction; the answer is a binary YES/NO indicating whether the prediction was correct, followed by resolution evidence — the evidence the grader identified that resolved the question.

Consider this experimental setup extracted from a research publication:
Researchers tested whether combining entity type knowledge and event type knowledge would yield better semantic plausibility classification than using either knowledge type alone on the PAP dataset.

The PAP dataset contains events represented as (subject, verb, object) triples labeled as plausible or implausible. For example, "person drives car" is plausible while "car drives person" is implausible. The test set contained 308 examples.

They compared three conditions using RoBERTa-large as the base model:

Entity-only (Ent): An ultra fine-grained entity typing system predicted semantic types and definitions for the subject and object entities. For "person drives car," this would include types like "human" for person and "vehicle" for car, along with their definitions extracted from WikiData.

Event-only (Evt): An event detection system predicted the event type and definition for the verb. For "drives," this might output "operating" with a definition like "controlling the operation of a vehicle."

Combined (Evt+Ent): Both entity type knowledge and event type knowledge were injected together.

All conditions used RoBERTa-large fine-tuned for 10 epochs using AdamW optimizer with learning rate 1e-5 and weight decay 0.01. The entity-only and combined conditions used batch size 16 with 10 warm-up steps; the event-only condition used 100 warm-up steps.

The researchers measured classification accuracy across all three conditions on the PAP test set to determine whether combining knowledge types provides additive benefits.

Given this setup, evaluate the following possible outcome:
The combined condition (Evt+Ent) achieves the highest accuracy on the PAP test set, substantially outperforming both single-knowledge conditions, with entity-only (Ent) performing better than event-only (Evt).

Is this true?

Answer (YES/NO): NO